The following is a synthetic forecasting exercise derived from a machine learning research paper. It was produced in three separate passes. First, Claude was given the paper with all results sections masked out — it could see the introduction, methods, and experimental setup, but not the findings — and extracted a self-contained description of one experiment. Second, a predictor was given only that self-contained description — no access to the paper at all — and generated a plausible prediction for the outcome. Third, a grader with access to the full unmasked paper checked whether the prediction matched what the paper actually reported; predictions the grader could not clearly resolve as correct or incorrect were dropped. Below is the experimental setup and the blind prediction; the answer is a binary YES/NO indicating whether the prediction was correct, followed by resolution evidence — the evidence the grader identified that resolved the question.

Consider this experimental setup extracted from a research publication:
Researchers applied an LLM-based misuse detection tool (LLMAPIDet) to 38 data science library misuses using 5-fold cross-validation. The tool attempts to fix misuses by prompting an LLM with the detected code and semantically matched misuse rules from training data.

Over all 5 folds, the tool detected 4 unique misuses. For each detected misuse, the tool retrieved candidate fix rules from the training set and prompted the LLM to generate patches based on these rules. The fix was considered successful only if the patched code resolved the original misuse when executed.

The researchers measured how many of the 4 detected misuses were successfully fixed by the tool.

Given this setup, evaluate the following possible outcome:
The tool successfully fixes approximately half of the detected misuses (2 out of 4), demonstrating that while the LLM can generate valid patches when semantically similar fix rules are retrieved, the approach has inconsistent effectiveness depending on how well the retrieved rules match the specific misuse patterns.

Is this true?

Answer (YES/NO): NO